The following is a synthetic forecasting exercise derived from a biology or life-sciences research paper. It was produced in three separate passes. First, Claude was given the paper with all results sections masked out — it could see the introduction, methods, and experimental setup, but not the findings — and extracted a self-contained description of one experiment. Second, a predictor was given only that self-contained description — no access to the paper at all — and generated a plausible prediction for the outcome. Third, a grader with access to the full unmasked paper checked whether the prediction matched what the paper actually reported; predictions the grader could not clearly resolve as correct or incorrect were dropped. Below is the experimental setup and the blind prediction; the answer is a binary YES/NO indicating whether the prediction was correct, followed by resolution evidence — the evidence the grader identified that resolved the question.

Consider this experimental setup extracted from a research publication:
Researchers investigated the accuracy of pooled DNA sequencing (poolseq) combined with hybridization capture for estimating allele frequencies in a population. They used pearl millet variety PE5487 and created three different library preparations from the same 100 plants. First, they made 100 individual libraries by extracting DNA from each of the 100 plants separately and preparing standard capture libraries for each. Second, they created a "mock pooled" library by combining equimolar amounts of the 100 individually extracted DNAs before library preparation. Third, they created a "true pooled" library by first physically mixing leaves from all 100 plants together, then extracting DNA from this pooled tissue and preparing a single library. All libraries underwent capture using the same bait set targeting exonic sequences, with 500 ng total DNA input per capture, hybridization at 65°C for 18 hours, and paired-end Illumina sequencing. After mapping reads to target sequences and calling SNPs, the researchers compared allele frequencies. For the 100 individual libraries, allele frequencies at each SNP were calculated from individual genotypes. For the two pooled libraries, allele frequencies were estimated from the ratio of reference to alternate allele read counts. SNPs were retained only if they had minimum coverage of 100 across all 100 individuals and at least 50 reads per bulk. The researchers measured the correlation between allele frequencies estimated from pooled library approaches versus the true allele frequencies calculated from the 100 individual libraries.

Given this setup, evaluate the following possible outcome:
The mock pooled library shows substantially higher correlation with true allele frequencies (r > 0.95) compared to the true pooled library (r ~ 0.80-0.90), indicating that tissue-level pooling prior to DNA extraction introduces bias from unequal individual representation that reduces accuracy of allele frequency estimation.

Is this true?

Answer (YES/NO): NO